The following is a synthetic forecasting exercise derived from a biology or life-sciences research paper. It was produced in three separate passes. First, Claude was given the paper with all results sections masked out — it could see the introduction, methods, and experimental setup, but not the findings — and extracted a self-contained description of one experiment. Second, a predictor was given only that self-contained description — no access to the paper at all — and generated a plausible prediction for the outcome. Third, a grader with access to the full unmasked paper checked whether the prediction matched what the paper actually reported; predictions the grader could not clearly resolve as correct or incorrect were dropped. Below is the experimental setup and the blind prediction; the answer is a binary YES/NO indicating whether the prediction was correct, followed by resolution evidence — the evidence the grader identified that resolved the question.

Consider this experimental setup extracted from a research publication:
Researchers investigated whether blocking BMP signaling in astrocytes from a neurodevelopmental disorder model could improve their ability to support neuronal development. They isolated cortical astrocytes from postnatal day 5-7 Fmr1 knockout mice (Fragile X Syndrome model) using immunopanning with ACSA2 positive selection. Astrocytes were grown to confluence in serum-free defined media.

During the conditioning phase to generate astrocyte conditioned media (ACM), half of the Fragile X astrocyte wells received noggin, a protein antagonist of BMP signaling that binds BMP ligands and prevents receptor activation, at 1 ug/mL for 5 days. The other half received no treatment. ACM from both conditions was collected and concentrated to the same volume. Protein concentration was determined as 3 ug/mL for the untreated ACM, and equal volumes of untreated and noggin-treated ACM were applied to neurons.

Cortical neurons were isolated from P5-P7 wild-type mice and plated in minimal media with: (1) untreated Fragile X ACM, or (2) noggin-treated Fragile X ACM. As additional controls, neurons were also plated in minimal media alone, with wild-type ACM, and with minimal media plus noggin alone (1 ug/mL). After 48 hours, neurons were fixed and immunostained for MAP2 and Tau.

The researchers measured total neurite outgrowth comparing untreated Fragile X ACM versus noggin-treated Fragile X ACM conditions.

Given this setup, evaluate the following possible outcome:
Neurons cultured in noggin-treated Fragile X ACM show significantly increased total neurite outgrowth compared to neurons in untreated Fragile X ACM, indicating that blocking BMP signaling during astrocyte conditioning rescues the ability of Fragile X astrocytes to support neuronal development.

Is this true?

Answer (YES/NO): YES